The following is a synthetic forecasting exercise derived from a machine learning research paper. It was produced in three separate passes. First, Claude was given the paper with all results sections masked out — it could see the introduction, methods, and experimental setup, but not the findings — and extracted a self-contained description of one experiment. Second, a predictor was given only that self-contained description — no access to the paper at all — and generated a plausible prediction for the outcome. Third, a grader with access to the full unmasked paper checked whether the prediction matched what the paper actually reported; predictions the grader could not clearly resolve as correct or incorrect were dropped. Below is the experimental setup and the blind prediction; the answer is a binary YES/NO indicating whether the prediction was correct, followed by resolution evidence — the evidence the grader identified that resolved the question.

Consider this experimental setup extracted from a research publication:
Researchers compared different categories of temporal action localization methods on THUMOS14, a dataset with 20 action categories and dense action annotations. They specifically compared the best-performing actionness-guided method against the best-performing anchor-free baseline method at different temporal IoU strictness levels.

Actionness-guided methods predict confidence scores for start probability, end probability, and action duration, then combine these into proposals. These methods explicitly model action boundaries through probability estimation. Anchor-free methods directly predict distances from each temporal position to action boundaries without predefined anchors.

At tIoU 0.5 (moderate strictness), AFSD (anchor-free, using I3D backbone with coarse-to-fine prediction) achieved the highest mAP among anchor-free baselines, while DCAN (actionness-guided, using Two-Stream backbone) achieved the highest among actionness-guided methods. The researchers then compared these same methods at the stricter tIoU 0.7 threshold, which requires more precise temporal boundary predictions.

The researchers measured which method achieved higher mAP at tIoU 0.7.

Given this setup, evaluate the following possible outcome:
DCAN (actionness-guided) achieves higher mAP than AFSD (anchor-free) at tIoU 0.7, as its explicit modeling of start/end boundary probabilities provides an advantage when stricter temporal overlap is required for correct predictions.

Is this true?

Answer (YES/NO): YES